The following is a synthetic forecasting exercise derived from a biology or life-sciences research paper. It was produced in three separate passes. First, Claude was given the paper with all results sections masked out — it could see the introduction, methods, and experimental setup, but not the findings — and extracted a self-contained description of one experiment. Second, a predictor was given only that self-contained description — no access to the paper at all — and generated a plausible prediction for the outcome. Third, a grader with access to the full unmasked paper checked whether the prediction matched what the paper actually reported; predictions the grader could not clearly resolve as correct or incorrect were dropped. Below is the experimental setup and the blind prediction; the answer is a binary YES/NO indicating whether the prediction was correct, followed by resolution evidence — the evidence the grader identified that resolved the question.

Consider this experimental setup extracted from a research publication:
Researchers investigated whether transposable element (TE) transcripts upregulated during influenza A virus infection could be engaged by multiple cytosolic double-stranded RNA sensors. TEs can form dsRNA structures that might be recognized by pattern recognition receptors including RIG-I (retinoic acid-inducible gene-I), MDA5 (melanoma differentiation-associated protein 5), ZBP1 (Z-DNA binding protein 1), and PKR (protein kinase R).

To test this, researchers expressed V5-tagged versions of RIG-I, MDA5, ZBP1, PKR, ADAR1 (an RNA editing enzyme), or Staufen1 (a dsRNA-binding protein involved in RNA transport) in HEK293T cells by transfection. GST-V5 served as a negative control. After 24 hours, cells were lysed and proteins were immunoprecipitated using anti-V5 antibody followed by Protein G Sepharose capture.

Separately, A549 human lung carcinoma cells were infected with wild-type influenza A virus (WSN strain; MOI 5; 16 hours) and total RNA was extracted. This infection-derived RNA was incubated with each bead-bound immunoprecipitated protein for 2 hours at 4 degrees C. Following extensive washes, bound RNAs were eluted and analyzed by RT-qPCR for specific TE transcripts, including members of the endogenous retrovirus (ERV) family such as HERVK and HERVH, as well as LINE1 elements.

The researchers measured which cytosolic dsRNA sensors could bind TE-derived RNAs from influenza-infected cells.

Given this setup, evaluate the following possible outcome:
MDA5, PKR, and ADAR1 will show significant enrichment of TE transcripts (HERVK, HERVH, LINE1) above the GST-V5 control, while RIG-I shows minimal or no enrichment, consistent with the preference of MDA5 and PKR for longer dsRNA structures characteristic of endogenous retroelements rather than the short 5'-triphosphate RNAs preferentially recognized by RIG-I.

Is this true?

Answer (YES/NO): NO